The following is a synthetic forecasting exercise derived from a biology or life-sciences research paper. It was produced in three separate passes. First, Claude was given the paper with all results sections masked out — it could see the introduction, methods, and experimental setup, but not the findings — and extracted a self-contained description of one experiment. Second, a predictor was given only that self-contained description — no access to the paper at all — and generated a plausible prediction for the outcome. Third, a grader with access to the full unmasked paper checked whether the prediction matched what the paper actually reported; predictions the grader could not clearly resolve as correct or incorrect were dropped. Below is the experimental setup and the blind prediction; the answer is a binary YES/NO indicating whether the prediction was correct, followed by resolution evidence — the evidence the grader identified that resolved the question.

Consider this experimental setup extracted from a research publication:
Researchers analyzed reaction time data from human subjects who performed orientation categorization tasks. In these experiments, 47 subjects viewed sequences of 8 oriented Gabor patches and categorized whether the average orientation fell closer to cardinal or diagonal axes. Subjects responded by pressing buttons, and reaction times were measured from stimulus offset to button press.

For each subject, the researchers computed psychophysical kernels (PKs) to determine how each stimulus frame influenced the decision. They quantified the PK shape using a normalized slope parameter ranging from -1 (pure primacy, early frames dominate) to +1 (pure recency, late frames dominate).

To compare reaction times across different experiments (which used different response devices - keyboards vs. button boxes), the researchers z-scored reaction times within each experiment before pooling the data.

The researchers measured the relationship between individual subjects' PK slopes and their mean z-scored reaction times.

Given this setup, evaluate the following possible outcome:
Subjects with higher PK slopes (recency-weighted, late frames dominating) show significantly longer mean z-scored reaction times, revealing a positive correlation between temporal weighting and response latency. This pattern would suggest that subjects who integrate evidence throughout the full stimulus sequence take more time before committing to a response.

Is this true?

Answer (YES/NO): YES